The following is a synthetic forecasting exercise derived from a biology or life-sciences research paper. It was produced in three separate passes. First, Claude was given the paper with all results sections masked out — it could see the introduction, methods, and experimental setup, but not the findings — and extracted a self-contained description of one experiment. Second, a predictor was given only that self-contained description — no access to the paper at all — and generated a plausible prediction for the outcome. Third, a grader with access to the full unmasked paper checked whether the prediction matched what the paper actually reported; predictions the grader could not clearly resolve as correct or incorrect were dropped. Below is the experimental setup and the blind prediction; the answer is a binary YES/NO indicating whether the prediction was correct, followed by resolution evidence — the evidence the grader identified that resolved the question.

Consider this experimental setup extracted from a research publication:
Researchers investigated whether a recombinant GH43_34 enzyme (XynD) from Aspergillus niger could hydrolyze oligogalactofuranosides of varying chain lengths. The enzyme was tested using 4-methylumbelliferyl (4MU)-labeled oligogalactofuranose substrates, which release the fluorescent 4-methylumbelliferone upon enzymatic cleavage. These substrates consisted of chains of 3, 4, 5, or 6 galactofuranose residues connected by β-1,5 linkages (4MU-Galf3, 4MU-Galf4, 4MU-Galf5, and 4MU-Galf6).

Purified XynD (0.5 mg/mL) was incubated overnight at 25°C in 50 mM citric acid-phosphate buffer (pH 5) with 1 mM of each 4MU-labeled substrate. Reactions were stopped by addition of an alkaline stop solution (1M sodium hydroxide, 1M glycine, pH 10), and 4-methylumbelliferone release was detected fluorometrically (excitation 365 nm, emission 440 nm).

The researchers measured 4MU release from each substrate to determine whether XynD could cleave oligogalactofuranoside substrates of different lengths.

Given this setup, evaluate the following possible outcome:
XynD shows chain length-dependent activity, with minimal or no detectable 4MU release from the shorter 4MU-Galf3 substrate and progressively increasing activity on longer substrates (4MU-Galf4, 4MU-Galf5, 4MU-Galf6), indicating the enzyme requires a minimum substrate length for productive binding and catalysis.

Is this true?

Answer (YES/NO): NO